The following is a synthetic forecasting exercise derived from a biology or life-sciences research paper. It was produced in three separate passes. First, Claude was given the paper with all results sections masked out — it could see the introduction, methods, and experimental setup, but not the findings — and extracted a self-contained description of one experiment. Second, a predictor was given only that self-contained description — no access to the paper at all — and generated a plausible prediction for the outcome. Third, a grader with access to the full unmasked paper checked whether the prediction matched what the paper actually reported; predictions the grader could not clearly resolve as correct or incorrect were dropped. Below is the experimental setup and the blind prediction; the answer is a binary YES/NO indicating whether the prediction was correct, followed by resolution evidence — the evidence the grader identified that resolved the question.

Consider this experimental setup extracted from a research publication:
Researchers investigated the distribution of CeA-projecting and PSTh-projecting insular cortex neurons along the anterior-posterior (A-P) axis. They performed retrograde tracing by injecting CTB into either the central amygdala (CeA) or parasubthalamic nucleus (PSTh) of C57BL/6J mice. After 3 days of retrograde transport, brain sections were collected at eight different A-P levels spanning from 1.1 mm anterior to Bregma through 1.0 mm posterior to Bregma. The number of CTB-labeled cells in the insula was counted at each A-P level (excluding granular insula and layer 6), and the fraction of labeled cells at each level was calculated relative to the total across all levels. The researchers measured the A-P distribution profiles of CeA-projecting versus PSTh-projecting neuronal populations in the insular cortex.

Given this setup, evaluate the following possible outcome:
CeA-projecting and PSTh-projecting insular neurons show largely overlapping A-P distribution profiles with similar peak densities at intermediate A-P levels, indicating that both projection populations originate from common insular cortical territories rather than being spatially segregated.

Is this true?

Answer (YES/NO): NO